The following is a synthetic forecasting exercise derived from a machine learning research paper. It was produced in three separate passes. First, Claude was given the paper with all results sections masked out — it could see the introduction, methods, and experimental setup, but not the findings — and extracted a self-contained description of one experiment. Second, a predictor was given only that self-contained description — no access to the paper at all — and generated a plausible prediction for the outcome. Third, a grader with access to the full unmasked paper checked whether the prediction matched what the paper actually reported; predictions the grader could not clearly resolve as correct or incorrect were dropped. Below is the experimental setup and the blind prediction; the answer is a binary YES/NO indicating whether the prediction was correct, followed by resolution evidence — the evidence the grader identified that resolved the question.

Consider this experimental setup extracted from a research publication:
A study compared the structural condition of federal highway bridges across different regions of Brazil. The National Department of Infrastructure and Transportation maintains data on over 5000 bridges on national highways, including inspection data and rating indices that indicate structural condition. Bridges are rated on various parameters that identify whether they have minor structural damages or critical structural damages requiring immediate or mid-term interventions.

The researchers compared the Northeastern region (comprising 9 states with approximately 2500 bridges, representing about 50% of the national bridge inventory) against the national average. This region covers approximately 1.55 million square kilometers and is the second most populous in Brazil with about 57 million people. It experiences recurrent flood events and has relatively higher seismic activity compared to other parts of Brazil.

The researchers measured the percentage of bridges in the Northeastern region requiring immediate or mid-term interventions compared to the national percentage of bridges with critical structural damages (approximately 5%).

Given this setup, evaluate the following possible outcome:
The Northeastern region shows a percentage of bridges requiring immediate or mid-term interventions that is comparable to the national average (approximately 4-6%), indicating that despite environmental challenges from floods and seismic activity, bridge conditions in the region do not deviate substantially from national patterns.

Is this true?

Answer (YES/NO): NO